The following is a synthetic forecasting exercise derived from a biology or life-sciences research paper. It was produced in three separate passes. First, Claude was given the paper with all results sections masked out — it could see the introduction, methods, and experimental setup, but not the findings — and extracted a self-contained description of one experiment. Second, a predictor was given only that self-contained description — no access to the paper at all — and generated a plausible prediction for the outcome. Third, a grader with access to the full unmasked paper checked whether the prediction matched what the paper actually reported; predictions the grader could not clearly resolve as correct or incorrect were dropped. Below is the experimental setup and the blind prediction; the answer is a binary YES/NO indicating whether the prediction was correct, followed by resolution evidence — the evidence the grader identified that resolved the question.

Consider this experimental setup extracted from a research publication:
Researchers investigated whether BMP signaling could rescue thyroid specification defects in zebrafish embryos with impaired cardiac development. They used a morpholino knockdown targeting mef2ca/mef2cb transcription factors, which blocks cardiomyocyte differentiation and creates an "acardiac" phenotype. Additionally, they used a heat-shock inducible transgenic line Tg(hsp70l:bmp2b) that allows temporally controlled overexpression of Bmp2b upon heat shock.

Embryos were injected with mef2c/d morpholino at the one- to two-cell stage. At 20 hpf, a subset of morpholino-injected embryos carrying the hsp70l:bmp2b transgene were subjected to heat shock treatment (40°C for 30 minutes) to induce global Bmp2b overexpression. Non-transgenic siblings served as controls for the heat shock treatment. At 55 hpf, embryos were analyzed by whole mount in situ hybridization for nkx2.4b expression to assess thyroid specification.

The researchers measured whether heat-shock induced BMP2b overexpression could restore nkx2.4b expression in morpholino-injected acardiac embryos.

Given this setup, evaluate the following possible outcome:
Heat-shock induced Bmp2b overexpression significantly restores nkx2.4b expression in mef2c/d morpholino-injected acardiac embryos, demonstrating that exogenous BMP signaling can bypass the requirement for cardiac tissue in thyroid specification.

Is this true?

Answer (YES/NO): NO